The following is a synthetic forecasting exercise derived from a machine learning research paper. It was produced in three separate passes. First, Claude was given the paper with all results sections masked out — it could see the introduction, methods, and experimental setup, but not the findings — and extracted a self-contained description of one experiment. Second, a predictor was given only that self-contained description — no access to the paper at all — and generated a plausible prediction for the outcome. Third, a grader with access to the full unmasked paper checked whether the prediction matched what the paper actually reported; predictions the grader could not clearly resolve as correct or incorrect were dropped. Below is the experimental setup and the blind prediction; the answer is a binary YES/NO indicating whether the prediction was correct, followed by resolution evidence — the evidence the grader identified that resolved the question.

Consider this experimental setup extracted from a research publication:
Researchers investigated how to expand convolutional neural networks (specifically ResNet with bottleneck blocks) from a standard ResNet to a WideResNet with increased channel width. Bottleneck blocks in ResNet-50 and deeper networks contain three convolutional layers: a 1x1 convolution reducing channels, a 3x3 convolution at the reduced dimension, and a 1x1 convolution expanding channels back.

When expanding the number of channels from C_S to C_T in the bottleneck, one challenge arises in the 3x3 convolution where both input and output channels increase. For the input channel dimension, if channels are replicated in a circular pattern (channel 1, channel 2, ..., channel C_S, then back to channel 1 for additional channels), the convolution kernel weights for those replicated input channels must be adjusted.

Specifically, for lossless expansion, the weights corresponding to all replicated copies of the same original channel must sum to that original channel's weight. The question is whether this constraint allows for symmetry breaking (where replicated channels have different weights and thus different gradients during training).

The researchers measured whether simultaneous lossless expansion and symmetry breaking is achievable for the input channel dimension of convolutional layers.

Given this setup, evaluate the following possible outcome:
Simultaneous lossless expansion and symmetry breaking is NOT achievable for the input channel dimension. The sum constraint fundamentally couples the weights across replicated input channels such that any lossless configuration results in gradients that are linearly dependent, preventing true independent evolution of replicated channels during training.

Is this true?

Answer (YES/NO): NO